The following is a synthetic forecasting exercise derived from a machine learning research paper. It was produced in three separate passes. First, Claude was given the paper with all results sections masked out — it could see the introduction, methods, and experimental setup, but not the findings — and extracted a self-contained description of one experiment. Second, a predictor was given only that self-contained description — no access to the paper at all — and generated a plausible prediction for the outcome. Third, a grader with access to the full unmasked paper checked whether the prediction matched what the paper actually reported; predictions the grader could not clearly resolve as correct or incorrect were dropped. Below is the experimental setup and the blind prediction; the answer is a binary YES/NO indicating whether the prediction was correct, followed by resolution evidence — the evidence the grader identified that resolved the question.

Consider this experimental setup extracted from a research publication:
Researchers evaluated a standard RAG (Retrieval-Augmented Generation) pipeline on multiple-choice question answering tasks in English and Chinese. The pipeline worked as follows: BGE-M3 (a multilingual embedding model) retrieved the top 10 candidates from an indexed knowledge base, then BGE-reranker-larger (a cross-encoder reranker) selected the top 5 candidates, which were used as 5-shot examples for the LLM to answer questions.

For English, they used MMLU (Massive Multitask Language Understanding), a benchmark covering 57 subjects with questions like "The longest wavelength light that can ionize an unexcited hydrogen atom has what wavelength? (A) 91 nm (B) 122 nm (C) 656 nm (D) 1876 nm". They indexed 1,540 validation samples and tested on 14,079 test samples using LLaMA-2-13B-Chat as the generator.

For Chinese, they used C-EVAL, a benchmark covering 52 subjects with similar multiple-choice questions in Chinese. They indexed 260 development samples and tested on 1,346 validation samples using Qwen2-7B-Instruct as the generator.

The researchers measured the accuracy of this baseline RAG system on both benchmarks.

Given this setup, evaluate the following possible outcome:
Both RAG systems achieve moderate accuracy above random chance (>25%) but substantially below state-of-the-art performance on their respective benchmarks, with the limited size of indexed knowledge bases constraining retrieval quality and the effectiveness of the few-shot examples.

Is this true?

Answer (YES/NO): NO